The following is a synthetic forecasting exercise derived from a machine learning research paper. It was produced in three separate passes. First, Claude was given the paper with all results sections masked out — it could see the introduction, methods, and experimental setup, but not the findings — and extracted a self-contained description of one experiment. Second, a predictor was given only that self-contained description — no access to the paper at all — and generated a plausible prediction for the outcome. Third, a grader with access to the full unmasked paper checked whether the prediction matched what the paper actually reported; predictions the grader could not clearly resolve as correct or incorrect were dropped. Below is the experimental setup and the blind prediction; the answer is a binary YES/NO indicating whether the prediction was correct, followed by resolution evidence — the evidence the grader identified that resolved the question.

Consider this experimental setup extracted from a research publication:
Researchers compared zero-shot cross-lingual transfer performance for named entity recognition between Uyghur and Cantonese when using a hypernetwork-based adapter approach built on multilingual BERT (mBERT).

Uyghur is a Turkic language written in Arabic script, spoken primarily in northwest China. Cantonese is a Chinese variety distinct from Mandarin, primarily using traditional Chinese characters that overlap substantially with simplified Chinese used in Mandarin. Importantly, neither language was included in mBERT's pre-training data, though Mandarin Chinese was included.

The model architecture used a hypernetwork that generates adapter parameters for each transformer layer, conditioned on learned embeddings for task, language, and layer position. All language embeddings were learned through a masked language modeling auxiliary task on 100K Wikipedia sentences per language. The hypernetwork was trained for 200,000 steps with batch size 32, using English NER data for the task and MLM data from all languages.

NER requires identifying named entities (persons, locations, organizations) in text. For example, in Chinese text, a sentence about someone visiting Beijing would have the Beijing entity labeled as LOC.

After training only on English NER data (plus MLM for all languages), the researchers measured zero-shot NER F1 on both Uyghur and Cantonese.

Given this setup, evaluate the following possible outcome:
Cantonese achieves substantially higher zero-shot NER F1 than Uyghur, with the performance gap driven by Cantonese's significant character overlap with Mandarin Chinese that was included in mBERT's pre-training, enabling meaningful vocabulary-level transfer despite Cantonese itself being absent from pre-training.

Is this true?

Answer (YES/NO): YES